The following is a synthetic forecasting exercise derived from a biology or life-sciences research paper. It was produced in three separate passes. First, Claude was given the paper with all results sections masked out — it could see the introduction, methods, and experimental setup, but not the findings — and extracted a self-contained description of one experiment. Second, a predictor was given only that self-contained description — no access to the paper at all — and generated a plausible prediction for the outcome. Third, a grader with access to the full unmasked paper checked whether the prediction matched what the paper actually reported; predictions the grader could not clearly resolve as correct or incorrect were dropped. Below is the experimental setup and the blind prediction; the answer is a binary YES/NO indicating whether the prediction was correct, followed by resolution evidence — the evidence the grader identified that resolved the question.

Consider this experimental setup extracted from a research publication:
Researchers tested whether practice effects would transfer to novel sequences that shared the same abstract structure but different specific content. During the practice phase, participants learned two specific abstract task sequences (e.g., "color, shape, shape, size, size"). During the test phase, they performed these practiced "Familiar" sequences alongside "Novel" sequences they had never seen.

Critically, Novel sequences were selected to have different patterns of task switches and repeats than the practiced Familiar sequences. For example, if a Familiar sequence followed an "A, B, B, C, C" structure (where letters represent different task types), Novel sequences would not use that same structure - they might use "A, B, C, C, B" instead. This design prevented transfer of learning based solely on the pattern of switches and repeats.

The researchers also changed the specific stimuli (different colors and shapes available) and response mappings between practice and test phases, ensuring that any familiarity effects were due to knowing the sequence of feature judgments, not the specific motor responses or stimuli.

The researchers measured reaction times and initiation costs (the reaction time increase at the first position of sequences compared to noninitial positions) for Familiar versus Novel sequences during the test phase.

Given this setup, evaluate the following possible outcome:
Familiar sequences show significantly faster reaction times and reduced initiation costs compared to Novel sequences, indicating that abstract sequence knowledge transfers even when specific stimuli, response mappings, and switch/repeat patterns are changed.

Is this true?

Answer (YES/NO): YES